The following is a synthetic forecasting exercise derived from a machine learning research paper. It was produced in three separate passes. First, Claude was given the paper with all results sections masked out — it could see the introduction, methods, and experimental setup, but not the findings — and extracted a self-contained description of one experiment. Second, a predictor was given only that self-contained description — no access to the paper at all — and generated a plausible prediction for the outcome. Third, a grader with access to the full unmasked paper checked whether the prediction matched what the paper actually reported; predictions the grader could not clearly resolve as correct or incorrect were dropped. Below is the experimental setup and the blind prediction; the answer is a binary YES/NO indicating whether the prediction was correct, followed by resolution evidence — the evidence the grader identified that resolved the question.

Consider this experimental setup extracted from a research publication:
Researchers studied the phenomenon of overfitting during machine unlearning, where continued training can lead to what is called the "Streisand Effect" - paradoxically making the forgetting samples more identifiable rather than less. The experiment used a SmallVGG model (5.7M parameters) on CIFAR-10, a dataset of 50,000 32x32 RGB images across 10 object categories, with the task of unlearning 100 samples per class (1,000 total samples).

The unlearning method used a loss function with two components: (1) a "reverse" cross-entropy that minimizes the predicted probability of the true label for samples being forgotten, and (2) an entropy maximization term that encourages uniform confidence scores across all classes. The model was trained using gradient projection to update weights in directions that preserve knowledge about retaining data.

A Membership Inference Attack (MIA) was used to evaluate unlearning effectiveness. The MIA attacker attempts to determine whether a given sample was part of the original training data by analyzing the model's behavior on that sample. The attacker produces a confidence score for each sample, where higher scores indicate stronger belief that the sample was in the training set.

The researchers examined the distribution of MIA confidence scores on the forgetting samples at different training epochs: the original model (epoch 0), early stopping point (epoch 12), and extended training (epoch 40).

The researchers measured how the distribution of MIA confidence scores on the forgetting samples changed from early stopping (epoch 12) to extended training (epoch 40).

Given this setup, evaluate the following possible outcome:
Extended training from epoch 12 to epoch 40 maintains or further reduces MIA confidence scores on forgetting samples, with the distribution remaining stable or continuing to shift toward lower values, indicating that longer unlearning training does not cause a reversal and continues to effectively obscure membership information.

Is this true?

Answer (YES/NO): NO